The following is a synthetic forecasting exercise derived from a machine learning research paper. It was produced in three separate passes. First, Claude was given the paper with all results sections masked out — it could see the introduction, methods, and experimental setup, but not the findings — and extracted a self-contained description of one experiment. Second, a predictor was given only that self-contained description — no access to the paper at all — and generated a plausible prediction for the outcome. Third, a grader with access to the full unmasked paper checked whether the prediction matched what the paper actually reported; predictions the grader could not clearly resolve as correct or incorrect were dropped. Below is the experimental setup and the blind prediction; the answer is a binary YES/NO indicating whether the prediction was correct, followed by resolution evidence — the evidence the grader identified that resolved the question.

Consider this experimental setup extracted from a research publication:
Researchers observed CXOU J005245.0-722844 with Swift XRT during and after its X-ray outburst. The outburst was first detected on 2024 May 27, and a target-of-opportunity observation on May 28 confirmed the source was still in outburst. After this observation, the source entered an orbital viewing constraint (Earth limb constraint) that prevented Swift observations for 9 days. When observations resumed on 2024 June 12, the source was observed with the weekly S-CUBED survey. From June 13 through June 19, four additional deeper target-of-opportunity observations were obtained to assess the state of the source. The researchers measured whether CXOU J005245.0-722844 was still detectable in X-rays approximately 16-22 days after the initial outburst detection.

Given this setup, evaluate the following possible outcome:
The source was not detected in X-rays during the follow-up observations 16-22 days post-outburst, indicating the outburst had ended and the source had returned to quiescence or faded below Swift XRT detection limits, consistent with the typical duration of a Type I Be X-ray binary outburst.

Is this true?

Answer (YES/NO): NO